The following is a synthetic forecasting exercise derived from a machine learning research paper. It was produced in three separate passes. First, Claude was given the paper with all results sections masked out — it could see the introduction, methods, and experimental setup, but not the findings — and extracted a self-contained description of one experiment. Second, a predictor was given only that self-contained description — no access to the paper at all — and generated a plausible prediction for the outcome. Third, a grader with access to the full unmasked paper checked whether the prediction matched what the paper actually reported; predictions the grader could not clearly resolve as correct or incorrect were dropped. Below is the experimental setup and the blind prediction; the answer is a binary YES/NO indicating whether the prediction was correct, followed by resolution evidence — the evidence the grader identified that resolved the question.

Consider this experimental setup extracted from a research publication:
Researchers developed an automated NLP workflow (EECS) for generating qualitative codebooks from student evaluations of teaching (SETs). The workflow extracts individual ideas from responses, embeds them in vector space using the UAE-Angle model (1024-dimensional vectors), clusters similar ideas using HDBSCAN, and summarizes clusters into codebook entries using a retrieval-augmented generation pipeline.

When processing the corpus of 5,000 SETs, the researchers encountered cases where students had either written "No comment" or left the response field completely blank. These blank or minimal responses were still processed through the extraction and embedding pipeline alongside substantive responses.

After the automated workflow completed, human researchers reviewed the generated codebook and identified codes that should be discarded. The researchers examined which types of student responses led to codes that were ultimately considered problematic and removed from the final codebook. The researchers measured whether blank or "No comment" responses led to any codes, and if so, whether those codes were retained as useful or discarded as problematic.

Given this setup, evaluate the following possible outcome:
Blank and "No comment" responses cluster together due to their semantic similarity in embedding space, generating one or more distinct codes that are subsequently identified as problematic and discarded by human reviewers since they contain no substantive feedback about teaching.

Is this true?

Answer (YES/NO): YES